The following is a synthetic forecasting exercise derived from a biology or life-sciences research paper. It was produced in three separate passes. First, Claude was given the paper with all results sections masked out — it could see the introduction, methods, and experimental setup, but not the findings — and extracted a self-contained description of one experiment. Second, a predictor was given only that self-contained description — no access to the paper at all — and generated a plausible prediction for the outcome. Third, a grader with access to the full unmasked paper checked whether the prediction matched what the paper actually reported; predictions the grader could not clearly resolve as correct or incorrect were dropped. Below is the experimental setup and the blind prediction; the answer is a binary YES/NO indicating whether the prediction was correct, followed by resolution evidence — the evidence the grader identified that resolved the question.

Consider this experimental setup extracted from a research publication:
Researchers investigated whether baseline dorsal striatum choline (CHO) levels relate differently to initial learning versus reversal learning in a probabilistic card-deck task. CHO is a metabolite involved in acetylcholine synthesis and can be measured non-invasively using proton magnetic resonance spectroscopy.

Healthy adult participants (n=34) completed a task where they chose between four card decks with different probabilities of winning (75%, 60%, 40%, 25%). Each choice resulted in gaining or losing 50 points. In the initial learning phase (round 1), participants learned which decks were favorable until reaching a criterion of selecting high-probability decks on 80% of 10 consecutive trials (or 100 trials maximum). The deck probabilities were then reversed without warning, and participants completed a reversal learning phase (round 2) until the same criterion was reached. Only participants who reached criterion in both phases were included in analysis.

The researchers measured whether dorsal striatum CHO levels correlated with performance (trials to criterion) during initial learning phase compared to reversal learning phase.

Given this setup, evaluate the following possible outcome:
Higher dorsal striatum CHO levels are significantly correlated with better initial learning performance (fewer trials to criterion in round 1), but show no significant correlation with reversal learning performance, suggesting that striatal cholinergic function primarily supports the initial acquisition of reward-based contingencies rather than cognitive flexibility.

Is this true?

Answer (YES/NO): NO